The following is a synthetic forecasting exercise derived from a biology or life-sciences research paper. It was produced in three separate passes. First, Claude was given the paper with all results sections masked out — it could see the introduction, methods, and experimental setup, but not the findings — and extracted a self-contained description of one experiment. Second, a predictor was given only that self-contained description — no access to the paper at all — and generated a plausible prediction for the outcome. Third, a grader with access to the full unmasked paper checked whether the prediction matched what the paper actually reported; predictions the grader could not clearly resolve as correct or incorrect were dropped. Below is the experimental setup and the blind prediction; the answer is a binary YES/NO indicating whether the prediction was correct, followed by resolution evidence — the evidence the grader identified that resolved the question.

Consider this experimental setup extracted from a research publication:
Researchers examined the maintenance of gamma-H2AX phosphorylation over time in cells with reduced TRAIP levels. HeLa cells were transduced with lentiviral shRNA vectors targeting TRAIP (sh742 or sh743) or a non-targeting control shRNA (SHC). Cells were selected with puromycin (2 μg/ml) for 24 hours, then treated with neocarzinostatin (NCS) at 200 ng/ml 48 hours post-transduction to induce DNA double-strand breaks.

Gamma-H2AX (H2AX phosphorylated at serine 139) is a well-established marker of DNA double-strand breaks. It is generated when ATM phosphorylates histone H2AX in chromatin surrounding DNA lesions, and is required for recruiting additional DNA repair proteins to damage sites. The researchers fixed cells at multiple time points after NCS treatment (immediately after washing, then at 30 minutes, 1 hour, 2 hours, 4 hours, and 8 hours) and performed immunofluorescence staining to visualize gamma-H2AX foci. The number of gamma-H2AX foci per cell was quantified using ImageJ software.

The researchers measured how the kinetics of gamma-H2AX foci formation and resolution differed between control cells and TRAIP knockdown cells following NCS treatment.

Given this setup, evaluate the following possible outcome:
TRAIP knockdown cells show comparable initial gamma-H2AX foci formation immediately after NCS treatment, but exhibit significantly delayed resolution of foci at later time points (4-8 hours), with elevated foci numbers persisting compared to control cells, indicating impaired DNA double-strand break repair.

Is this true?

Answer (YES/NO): NO